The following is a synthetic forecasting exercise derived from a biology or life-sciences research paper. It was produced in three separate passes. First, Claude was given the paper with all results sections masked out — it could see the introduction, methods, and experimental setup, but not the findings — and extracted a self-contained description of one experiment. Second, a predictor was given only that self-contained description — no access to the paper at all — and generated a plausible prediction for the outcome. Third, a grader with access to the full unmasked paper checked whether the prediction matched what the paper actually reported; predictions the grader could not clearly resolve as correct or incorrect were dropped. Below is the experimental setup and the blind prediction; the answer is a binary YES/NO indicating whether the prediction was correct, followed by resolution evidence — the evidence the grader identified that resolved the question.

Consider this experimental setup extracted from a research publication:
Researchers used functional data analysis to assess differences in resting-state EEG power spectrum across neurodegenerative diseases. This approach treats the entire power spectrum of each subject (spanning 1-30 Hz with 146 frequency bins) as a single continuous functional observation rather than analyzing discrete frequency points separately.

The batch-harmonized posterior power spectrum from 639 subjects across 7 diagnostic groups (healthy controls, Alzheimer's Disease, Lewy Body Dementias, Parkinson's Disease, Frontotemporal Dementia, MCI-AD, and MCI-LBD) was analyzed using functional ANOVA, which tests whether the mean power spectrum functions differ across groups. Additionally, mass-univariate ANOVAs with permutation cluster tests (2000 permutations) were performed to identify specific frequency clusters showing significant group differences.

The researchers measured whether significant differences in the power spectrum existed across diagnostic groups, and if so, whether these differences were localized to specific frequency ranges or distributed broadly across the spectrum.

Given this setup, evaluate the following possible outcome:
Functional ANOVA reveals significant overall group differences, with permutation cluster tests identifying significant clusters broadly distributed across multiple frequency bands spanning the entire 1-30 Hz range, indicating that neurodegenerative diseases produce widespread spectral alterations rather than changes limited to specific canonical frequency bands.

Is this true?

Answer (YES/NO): YES